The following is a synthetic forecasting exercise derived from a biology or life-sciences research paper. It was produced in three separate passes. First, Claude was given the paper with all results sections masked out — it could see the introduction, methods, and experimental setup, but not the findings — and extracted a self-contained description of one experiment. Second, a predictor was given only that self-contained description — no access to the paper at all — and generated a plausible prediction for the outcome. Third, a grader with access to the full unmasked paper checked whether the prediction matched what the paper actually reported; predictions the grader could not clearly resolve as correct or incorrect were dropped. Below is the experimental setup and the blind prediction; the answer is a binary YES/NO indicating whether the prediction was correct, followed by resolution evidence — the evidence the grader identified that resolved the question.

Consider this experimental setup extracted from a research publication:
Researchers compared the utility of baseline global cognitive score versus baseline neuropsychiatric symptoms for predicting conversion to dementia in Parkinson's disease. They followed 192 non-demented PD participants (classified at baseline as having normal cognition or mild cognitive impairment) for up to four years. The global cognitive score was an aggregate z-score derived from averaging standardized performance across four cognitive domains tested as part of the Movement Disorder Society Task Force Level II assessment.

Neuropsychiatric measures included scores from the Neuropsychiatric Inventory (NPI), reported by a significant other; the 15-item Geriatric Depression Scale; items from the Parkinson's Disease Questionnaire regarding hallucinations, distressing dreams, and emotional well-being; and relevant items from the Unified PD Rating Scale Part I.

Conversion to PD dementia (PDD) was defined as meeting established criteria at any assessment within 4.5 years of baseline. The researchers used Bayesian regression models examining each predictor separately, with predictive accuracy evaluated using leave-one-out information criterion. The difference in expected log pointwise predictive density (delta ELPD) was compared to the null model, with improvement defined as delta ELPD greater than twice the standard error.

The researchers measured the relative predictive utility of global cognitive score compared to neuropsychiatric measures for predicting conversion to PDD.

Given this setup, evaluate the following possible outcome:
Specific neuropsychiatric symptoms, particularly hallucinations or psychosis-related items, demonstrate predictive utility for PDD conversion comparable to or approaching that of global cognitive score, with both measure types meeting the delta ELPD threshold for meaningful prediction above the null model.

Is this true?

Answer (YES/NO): NO